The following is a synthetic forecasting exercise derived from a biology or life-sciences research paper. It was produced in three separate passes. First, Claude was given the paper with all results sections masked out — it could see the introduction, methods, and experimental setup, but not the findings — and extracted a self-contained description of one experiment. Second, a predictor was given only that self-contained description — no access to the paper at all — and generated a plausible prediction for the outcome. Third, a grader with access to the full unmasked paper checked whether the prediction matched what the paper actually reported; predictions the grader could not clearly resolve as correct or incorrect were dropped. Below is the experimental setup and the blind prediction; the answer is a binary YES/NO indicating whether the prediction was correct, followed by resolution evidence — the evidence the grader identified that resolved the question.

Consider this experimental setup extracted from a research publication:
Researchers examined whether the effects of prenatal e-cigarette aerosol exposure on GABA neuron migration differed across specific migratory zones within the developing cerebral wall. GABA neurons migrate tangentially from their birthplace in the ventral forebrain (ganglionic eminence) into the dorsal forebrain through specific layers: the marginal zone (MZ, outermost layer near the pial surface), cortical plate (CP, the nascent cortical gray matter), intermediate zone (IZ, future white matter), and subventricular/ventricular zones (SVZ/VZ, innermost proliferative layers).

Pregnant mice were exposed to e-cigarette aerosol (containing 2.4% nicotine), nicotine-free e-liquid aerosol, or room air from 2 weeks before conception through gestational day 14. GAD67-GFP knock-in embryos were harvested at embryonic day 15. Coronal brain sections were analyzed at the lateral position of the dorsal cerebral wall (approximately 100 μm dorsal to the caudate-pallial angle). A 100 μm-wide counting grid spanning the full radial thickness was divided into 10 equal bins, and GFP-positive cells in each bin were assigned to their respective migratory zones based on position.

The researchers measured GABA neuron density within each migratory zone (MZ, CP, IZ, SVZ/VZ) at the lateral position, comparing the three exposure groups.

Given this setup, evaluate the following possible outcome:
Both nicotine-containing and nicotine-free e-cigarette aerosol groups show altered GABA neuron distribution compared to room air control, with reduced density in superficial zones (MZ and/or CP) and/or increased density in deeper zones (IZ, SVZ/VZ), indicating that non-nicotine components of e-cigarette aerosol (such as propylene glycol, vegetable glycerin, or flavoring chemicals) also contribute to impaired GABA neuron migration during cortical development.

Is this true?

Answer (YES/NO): NO